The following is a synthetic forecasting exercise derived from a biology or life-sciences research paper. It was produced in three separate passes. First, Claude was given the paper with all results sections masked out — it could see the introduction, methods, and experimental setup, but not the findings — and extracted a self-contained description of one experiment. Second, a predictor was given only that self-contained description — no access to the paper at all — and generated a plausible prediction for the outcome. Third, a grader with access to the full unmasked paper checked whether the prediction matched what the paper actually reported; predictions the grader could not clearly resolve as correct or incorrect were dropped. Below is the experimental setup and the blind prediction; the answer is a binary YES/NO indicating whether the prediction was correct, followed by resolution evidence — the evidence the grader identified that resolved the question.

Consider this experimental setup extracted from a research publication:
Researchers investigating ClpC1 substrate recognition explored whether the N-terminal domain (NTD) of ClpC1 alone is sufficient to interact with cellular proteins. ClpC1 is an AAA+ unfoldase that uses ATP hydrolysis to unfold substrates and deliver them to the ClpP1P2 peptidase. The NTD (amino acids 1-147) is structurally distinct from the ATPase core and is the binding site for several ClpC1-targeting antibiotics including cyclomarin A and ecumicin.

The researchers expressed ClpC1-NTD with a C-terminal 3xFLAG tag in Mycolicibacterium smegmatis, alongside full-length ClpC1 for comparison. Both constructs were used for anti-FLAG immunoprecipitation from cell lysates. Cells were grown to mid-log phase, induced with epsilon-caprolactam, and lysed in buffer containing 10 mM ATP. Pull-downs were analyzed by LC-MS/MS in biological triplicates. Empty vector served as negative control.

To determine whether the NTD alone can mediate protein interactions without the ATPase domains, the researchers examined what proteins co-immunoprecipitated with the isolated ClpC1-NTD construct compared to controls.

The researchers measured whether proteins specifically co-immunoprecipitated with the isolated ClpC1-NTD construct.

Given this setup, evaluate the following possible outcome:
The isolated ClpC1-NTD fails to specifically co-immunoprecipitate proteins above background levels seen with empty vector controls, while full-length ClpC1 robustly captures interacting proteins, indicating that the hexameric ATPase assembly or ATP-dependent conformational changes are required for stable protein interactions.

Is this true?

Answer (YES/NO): NO